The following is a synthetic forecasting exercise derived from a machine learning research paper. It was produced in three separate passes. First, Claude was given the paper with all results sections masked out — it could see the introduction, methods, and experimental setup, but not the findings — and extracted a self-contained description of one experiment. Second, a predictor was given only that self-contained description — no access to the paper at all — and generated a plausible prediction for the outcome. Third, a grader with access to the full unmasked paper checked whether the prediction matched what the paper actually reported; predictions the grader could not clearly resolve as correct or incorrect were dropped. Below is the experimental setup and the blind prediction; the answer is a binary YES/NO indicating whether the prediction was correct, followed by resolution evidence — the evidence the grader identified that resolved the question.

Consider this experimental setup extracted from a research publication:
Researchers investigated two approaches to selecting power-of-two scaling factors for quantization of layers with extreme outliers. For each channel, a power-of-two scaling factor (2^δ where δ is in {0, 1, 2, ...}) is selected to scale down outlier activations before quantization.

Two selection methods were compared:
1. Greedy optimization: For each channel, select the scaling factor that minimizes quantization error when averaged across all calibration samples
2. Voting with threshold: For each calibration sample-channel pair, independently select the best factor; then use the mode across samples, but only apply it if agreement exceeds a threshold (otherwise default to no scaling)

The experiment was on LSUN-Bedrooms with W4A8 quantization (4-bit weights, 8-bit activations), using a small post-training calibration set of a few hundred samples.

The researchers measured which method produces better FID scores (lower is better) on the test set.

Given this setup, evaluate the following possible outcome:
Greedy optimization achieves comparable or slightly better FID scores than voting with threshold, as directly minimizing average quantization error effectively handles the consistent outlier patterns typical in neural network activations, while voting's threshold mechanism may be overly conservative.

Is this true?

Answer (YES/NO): NO